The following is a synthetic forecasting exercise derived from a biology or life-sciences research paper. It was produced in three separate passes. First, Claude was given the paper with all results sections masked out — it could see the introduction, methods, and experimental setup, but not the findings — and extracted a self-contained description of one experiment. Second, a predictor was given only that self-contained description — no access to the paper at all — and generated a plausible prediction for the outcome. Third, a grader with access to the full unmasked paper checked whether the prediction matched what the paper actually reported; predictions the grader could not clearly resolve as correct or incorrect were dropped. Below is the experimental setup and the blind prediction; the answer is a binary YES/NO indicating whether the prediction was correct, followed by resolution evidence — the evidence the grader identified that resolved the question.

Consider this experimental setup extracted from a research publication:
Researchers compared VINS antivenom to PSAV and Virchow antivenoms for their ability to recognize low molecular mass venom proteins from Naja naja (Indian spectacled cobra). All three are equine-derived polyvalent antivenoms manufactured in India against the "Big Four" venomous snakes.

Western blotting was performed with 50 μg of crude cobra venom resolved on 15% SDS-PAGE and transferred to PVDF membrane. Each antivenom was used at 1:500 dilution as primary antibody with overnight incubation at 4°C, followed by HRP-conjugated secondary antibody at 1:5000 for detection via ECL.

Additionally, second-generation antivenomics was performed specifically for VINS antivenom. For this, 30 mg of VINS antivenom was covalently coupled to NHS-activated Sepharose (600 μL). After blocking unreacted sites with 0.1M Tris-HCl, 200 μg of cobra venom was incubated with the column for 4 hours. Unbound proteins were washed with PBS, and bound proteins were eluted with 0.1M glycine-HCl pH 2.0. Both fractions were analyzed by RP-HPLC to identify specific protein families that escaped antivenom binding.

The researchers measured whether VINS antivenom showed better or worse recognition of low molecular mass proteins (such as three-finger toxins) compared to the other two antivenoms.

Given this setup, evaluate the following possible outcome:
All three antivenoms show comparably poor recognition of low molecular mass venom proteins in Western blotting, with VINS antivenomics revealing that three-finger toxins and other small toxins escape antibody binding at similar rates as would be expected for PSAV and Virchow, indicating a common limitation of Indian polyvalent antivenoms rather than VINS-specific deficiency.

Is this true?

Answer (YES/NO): NO